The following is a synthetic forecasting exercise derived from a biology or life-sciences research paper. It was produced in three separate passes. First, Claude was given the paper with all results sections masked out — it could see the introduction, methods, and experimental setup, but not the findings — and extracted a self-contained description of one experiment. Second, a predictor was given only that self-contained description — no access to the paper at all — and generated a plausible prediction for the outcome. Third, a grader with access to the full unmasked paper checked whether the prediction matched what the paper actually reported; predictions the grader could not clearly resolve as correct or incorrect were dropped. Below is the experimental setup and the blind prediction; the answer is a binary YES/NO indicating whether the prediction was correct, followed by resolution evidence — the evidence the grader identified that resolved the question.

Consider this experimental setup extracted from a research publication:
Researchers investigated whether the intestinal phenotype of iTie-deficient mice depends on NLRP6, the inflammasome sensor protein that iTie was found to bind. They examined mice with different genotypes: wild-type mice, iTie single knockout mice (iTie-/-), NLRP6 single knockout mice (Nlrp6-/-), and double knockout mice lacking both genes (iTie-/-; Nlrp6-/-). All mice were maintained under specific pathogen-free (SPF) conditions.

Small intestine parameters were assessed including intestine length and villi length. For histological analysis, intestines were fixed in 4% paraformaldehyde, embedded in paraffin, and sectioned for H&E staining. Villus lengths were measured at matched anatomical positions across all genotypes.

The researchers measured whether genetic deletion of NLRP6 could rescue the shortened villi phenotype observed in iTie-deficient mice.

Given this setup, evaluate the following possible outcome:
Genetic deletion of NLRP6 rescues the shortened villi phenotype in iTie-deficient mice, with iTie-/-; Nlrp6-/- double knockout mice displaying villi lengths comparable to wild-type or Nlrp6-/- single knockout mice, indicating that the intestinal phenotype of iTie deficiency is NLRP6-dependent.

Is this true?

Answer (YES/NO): YES